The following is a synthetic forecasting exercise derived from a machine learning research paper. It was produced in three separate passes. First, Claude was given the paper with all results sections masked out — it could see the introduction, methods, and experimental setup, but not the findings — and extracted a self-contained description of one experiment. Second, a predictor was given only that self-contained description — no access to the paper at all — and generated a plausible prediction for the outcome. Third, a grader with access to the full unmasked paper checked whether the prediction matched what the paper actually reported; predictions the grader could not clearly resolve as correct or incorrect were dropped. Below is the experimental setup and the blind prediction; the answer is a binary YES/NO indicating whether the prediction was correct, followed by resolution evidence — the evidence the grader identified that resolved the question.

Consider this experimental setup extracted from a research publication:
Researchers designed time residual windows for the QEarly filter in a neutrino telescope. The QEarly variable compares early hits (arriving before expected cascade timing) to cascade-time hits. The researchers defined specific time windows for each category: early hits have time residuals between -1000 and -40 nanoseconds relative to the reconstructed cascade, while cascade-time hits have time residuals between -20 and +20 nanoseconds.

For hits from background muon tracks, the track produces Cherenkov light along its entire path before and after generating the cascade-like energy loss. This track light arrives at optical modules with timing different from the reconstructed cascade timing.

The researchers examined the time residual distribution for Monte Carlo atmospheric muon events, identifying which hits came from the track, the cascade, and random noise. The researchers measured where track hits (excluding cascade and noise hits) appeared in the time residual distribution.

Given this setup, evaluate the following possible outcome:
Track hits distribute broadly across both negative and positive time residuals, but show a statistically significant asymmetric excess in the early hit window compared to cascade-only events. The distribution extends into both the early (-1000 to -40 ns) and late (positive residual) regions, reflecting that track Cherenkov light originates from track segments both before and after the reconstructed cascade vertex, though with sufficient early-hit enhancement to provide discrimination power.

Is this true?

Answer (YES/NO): NO